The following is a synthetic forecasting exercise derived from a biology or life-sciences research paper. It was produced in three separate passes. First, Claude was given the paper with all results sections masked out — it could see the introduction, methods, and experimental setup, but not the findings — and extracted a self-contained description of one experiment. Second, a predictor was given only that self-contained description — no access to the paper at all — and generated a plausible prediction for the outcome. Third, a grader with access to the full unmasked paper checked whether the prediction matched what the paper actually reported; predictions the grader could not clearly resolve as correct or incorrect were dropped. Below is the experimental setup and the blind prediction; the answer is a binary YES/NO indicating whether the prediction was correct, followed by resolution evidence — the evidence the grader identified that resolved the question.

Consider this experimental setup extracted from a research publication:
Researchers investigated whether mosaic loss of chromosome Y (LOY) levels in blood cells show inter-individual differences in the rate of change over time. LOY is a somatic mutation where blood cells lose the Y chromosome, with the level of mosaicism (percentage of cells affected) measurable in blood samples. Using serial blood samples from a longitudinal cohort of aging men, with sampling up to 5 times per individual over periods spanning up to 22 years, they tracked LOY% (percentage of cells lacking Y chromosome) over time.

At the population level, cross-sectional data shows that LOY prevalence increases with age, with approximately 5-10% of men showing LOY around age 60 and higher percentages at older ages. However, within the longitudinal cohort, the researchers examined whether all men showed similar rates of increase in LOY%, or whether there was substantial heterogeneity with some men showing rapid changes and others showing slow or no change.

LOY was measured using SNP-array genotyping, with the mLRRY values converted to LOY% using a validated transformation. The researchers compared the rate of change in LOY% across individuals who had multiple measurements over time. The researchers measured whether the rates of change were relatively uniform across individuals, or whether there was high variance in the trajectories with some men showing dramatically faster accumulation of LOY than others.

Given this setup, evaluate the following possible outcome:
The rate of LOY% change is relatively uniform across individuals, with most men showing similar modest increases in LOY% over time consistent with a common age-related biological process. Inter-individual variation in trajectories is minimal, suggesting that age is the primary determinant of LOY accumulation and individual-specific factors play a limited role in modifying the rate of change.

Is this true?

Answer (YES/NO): NO